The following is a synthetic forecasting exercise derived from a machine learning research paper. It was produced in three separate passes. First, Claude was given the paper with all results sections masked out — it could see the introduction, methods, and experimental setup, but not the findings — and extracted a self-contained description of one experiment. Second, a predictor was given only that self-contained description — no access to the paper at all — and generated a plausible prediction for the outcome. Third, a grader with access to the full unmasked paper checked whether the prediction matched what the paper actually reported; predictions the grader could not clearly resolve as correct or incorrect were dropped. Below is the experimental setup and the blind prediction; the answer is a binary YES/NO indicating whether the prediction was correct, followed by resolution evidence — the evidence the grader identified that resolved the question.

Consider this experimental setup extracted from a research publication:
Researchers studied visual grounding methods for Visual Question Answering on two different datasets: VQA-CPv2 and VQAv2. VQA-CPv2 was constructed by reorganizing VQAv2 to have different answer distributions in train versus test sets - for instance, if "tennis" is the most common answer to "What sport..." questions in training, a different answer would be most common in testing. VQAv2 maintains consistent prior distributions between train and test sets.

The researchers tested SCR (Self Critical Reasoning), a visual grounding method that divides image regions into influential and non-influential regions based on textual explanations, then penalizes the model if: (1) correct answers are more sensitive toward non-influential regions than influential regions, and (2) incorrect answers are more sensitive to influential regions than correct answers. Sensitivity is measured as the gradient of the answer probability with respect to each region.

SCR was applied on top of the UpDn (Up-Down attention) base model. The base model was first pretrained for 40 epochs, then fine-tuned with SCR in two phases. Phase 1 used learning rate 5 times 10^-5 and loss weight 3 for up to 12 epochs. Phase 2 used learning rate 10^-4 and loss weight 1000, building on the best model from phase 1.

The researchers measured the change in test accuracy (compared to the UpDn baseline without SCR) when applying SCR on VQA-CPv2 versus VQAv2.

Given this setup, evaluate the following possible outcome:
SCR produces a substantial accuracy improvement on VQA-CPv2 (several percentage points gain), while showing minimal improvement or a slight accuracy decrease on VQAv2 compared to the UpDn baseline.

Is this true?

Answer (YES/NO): YES